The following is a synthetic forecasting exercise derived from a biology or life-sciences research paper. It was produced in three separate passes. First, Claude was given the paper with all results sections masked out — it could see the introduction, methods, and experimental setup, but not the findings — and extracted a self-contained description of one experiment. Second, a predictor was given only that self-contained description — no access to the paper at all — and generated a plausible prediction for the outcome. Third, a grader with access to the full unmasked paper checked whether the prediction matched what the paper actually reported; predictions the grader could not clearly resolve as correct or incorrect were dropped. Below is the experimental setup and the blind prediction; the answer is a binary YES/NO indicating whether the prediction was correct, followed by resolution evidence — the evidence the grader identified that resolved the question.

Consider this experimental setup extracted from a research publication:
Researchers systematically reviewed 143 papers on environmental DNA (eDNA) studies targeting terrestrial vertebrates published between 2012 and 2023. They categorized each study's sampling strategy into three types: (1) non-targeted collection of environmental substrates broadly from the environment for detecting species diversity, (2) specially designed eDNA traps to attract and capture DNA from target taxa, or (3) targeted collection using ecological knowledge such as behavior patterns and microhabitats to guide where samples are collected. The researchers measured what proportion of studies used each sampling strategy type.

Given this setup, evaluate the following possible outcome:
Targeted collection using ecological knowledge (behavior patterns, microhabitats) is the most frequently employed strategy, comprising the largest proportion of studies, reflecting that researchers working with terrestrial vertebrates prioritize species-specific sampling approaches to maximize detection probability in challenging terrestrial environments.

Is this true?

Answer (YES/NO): NO